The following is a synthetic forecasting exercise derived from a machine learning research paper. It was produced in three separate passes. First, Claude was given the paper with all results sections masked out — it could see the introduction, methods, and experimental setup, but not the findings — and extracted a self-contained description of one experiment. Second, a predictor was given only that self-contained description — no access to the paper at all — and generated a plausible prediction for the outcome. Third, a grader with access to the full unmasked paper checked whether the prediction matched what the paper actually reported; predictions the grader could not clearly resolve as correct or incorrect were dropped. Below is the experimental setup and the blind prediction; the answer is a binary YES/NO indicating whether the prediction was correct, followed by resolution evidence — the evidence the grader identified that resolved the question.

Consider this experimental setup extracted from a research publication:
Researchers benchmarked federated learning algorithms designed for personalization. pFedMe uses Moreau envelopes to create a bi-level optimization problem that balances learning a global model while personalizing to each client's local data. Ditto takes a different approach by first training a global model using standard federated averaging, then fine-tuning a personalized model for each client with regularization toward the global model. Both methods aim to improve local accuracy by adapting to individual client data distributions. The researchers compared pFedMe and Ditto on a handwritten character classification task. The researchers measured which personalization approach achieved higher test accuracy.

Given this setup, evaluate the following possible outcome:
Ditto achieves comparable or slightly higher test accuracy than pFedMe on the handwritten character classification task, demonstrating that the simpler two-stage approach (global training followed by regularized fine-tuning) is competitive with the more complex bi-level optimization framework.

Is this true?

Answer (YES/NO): NO